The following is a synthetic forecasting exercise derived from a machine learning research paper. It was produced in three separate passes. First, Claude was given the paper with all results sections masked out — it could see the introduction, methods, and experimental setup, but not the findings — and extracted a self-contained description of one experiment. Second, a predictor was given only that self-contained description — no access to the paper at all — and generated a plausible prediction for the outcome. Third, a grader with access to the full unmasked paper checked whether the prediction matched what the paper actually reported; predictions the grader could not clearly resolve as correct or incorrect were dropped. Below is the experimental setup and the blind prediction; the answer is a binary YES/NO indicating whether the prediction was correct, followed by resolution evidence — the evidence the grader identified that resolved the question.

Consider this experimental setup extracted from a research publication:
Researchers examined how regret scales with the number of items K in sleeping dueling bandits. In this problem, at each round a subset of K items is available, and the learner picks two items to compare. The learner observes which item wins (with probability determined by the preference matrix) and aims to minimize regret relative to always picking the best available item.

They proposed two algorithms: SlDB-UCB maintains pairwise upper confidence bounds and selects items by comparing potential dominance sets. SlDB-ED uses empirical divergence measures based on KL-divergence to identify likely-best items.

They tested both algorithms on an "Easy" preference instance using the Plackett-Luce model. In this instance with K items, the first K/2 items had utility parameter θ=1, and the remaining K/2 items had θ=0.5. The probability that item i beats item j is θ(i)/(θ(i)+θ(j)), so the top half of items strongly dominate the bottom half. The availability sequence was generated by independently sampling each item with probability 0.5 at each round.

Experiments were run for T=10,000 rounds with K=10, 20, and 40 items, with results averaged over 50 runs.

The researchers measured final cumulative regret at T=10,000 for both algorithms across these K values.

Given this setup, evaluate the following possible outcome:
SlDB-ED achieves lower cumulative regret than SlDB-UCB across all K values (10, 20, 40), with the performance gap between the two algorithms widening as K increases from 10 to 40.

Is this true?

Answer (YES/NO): NO